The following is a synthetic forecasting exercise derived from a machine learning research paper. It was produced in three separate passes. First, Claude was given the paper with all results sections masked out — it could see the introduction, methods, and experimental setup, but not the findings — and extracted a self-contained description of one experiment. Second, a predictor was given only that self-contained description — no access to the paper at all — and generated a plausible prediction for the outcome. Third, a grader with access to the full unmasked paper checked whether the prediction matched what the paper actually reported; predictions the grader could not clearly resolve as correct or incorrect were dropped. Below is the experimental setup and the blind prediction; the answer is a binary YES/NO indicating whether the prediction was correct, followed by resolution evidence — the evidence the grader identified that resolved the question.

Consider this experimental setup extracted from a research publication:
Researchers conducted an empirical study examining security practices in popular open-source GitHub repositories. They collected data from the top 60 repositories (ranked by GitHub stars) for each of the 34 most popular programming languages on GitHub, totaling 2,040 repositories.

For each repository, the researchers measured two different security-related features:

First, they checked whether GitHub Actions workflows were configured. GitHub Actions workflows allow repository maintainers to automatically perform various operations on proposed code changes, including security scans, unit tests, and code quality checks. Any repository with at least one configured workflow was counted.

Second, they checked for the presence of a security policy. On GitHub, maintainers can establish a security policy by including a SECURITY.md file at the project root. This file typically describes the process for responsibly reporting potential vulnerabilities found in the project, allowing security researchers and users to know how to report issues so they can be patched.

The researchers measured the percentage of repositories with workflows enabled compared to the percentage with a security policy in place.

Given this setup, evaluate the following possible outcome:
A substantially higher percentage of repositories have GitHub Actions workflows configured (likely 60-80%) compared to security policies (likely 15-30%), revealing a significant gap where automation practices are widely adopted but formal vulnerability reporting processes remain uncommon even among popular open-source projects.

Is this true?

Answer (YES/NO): NO